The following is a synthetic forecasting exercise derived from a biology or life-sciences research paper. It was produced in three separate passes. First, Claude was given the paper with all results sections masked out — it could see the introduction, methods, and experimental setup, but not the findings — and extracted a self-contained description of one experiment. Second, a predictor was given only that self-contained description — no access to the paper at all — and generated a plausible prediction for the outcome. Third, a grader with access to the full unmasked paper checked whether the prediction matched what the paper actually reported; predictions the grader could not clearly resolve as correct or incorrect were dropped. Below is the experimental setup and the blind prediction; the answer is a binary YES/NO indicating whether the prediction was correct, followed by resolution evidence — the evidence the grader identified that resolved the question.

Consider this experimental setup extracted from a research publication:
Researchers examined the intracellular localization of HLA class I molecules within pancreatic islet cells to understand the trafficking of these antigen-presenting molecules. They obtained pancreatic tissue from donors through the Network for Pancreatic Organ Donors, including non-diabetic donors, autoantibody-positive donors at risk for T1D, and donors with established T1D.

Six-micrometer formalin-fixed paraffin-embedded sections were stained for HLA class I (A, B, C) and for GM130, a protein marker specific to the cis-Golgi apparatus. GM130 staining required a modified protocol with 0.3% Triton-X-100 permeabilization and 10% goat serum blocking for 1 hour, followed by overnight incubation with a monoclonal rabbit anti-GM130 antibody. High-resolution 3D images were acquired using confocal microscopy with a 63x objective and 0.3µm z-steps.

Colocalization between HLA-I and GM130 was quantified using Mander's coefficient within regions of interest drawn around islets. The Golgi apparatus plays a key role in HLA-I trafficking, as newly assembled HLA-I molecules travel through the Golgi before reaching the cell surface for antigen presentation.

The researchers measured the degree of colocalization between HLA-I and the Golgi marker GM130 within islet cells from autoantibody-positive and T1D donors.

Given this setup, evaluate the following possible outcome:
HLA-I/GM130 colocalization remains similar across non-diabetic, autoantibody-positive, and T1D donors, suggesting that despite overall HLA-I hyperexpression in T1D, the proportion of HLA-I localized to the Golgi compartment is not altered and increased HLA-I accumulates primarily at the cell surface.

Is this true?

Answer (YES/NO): NO